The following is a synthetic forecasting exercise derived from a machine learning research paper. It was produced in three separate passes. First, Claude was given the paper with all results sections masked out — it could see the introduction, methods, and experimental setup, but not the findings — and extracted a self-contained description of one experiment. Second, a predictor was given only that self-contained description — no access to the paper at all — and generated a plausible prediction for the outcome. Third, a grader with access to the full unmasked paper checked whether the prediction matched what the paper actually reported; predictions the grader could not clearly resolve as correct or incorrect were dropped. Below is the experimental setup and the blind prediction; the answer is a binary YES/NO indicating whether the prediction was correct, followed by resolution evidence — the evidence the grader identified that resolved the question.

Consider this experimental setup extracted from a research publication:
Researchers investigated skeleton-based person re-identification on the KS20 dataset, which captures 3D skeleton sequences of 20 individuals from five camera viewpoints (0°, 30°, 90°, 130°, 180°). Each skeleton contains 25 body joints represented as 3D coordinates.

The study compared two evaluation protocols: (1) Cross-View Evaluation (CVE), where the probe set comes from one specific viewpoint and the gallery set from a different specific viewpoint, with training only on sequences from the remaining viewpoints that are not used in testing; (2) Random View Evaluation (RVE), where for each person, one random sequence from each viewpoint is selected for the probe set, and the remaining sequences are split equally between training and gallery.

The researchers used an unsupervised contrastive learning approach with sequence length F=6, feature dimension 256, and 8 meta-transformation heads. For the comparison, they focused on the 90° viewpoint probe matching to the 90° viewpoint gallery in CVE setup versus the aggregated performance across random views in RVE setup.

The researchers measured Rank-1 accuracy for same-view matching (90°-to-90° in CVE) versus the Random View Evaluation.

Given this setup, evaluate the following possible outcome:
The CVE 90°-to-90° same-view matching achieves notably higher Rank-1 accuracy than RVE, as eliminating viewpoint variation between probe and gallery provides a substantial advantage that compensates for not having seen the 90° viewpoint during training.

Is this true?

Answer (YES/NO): YES